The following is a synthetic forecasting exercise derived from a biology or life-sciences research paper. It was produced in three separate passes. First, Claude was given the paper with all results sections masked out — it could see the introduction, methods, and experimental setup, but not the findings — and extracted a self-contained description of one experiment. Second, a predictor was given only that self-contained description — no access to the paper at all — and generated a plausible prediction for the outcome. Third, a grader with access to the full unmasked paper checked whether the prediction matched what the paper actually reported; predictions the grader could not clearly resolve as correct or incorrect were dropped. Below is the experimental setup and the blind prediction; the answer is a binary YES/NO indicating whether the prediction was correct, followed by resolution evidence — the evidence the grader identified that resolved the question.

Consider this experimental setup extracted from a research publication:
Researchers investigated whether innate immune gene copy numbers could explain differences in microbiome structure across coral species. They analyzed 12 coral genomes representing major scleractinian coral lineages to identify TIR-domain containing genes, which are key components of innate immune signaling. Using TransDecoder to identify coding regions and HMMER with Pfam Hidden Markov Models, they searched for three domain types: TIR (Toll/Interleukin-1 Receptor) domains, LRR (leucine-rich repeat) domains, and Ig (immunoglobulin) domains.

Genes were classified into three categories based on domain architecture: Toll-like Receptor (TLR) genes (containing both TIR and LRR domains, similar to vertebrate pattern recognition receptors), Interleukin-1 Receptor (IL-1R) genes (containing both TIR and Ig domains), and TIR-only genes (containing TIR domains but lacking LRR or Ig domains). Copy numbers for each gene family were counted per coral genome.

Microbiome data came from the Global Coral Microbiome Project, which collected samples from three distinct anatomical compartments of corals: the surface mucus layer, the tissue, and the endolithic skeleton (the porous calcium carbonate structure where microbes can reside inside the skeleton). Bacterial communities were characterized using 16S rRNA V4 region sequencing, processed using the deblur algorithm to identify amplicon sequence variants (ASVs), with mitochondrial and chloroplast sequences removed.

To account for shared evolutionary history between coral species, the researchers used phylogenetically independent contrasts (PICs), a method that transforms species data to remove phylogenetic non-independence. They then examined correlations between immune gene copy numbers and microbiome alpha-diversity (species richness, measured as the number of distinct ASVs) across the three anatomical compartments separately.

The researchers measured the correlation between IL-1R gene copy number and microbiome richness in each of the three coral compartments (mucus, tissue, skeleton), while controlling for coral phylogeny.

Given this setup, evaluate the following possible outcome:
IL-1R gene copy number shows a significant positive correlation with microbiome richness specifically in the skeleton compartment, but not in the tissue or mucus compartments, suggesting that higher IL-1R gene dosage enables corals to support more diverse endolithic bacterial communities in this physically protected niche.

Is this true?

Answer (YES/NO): NO